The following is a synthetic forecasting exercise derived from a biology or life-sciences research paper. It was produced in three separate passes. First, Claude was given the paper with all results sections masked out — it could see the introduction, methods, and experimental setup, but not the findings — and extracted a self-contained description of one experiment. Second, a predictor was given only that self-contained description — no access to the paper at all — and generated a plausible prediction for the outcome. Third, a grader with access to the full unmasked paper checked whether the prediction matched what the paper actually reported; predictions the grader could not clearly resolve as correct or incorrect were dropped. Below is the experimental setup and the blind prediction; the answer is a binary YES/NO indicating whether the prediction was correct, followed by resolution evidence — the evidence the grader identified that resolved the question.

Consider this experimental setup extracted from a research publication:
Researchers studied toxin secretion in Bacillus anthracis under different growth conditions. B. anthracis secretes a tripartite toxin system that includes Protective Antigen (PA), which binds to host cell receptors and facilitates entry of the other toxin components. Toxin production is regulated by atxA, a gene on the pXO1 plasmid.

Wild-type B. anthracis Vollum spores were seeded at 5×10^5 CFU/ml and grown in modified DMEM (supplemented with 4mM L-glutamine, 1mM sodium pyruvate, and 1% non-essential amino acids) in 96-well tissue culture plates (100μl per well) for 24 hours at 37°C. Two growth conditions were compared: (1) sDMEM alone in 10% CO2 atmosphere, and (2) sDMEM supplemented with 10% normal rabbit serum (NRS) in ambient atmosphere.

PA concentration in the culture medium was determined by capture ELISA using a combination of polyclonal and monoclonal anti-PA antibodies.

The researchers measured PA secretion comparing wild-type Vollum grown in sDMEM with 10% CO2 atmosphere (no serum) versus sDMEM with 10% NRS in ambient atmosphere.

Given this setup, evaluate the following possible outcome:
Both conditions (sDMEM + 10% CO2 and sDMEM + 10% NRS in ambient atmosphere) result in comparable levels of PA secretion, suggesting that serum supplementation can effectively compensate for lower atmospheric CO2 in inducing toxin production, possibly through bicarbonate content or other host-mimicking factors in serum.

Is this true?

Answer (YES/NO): NO